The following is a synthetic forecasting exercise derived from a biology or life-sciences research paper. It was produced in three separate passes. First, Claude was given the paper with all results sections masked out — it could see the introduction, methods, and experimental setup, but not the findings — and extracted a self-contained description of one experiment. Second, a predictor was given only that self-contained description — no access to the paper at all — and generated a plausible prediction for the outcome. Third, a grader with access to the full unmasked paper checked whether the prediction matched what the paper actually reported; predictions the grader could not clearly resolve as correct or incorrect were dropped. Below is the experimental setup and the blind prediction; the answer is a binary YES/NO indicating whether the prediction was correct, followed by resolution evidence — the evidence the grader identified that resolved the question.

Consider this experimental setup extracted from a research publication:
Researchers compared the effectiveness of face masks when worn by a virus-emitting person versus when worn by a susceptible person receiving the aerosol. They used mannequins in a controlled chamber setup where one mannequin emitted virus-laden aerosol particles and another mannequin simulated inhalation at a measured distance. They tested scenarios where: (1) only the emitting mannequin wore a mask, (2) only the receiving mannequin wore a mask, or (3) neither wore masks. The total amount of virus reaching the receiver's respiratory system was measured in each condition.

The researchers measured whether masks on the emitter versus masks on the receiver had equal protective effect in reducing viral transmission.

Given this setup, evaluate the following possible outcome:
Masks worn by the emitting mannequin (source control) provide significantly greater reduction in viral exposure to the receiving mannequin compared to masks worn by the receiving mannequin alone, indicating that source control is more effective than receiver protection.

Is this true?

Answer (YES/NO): YES